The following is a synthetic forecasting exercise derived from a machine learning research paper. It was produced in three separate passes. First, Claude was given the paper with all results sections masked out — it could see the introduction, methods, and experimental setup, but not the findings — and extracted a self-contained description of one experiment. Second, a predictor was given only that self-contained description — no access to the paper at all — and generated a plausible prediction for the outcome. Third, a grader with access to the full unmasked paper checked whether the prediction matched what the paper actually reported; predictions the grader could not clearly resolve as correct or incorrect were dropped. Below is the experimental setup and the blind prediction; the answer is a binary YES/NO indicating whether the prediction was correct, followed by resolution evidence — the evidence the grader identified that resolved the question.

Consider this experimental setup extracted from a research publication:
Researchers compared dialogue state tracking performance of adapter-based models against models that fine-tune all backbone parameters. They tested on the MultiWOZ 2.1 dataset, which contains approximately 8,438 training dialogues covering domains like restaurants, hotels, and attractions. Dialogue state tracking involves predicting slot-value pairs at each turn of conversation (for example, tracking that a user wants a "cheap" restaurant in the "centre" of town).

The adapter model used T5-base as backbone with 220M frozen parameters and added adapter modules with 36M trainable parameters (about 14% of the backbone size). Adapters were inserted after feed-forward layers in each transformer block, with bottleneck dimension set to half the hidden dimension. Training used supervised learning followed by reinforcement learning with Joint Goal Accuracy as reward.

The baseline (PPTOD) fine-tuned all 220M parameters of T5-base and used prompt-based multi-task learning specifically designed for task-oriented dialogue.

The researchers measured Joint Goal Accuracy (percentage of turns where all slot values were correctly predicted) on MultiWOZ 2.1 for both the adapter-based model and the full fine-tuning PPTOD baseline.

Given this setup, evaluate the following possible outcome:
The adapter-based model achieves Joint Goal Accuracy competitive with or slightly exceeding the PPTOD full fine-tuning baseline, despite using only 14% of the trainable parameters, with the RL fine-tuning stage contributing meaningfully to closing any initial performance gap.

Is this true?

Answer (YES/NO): NO